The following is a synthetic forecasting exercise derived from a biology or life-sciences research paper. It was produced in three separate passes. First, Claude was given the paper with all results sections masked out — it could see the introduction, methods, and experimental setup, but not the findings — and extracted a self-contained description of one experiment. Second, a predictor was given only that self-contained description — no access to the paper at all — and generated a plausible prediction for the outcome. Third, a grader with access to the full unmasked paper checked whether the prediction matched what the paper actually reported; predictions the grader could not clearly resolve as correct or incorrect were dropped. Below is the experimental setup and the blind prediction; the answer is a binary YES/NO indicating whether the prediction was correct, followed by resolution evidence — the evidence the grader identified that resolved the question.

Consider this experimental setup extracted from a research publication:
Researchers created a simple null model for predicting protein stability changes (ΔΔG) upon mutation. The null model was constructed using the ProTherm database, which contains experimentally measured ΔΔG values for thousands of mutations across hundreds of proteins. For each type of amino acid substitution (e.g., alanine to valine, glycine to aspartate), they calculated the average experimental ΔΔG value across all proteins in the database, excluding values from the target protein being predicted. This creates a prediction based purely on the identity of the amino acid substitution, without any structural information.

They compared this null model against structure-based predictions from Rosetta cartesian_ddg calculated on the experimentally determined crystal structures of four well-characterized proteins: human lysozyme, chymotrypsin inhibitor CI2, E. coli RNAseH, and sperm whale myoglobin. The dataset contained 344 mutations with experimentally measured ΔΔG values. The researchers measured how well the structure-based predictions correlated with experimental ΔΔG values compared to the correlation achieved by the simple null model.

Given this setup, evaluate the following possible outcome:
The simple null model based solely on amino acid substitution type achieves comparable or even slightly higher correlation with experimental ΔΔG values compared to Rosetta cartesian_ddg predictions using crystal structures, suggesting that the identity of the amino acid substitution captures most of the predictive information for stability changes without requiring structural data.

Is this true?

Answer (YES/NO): NO